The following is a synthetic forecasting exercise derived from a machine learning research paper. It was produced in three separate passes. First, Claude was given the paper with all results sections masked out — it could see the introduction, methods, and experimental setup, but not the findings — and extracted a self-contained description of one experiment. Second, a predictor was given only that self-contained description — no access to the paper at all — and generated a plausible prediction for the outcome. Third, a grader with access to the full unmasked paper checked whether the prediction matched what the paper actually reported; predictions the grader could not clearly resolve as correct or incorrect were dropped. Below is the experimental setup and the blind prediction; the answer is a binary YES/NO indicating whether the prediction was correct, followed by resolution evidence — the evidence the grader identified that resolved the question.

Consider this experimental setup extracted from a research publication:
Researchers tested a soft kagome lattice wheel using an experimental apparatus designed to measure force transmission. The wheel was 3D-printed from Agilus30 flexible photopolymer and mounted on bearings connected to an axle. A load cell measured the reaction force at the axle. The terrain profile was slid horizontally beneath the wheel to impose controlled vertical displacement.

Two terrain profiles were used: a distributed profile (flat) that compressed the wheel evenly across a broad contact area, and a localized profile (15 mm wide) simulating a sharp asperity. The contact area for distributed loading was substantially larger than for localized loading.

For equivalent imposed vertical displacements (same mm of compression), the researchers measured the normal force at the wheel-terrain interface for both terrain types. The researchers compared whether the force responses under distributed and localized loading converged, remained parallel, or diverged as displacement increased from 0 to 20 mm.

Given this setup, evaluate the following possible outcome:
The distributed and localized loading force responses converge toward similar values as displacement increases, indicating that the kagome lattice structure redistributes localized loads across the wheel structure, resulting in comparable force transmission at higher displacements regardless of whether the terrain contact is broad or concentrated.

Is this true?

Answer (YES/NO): NO